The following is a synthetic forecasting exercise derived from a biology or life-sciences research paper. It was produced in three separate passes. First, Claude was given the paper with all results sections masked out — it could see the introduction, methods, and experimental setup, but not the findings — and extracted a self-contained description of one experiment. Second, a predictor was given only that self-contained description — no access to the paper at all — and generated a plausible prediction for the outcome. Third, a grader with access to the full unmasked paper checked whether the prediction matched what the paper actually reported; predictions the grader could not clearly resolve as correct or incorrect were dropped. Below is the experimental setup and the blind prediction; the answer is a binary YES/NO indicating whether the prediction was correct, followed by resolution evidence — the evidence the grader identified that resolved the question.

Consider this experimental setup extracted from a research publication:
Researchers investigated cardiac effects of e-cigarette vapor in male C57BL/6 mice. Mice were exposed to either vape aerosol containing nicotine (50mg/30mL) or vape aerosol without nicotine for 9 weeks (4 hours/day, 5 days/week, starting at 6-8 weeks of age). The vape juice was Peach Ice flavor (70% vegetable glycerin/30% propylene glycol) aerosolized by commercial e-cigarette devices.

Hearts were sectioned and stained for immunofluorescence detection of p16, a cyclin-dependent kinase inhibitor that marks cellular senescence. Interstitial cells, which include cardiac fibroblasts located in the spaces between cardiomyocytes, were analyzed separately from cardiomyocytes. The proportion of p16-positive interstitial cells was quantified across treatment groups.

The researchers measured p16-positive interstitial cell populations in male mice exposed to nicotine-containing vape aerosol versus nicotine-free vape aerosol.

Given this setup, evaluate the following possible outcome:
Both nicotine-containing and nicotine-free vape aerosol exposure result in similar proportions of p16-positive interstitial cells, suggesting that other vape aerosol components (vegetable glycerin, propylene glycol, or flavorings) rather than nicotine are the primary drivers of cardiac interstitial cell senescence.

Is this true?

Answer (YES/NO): NO